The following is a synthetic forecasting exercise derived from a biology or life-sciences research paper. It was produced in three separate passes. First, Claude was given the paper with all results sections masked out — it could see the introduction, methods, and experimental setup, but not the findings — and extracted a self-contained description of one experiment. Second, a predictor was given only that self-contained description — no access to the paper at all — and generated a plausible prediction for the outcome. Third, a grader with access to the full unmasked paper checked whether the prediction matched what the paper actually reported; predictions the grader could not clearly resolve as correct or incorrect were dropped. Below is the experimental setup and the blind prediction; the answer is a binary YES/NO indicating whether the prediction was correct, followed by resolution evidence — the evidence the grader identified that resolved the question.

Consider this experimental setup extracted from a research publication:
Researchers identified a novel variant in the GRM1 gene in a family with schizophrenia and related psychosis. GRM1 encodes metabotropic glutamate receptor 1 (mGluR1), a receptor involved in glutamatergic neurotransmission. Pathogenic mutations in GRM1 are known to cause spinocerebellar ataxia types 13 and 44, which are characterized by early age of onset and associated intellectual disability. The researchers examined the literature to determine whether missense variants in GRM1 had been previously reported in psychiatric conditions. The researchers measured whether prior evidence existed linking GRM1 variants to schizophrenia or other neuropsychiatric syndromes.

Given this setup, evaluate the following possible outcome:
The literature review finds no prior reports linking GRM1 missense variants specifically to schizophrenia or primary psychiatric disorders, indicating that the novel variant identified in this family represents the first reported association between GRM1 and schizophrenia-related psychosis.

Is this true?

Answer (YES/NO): NO